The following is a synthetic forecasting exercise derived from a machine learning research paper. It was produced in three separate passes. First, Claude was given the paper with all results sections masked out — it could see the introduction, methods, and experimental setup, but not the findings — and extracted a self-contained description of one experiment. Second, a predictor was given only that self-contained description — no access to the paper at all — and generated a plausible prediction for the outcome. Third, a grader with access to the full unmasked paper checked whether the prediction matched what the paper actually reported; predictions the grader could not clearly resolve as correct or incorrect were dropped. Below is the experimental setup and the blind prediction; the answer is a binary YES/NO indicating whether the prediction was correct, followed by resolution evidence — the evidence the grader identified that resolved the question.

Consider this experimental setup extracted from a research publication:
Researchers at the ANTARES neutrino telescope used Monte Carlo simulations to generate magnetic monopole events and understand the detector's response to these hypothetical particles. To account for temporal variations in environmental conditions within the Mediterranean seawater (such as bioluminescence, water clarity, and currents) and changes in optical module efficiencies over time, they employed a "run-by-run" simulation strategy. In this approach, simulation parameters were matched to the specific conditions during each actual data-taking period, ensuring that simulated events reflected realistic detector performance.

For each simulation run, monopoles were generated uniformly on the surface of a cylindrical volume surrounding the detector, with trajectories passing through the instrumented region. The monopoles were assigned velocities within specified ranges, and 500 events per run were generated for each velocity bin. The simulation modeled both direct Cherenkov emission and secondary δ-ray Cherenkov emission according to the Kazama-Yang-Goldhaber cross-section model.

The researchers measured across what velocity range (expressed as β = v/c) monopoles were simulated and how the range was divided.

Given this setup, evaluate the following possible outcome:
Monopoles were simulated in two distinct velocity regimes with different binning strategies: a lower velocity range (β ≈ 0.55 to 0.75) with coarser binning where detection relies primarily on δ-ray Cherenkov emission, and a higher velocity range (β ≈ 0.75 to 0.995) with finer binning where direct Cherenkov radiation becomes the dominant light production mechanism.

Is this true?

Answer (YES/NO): NO